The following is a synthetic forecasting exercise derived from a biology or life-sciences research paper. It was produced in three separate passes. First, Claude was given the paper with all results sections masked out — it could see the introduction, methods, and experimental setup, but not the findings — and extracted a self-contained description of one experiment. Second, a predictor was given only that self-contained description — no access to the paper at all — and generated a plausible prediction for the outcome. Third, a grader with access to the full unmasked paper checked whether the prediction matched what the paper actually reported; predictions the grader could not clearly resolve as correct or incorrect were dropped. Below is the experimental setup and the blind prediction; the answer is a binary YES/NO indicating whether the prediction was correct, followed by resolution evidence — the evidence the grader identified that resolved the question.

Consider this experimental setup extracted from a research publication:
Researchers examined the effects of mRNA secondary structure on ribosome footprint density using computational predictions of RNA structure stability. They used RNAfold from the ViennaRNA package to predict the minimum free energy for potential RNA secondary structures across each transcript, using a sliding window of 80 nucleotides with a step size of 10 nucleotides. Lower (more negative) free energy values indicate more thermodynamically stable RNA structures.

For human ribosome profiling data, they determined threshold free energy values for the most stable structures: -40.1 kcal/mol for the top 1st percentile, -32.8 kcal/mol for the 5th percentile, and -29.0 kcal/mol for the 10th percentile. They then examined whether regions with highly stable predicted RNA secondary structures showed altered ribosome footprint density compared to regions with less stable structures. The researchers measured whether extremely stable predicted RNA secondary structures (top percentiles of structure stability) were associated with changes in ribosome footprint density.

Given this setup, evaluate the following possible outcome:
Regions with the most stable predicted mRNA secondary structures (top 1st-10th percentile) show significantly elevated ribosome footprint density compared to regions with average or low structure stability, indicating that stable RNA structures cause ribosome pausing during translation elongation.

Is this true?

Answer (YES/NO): NO